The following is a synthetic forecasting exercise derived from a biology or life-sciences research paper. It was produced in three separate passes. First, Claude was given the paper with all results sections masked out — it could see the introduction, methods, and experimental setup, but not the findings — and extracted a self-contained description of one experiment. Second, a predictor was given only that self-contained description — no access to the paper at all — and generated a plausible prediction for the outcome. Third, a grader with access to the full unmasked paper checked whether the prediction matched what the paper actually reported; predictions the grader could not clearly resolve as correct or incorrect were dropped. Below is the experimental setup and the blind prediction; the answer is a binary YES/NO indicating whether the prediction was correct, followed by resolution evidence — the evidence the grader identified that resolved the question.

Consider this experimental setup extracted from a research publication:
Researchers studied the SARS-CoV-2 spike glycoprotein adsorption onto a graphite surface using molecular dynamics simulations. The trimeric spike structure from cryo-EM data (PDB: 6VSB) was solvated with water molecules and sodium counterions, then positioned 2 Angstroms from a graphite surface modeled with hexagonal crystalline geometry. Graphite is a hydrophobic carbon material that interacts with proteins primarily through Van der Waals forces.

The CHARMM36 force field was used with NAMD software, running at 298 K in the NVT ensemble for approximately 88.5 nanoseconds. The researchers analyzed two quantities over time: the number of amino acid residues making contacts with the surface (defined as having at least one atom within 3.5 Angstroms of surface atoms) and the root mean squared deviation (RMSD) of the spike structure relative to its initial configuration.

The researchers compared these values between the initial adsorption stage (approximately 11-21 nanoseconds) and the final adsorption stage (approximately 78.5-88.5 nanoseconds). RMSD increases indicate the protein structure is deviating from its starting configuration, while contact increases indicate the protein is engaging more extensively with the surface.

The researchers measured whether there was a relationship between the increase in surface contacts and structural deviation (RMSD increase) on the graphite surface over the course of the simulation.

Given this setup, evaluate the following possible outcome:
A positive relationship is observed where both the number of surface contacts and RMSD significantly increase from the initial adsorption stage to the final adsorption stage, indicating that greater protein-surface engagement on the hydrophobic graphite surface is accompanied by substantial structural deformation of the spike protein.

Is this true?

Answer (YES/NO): YES